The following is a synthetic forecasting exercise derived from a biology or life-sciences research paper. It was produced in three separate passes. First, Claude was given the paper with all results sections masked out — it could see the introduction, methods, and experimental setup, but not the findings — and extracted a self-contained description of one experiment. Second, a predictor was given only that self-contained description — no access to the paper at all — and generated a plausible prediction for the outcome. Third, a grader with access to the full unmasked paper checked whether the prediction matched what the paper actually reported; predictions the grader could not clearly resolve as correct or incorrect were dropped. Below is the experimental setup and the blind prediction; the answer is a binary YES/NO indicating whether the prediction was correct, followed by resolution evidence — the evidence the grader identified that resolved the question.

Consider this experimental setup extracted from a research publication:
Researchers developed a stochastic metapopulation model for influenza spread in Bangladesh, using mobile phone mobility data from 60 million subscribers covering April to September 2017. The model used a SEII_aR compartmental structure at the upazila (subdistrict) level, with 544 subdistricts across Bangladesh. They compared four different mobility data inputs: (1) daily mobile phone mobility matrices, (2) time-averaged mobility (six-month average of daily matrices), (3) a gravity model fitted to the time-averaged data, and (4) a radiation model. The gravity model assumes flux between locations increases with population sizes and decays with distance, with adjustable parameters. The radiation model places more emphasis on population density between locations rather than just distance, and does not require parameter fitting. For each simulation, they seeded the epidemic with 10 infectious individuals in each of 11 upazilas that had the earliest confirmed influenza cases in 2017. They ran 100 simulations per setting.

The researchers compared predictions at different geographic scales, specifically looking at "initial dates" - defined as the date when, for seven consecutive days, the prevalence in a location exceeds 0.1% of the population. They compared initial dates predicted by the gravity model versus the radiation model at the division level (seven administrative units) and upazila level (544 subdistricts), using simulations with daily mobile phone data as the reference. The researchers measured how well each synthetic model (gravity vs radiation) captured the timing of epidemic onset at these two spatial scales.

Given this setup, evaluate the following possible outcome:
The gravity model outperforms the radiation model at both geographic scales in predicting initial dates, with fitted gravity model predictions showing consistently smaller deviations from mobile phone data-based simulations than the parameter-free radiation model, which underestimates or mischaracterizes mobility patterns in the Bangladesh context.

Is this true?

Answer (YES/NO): NO